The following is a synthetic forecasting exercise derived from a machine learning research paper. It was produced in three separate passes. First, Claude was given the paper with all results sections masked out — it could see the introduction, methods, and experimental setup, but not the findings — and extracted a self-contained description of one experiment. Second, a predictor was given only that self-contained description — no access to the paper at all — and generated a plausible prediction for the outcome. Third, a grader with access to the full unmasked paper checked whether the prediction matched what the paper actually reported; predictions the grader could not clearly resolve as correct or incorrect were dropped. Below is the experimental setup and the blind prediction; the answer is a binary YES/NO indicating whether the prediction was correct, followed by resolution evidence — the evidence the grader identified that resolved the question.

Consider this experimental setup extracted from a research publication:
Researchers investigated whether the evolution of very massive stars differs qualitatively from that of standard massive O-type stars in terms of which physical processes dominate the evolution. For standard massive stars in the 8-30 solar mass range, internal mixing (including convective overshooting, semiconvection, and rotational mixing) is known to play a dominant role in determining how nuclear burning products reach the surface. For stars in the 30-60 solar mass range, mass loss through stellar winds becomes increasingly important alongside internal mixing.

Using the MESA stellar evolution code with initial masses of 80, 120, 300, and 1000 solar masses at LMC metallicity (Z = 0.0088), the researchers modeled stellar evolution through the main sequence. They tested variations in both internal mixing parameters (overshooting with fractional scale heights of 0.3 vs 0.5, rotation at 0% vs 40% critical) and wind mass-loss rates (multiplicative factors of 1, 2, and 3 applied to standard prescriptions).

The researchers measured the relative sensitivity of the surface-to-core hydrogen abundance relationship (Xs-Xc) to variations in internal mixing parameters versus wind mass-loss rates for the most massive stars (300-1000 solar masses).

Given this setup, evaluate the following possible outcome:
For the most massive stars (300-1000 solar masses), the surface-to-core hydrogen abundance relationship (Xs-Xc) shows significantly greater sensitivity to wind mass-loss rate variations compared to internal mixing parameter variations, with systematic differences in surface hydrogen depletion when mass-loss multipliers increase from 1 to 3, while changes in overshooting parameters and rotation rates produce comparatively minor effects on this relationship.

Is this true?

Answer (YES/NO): NO